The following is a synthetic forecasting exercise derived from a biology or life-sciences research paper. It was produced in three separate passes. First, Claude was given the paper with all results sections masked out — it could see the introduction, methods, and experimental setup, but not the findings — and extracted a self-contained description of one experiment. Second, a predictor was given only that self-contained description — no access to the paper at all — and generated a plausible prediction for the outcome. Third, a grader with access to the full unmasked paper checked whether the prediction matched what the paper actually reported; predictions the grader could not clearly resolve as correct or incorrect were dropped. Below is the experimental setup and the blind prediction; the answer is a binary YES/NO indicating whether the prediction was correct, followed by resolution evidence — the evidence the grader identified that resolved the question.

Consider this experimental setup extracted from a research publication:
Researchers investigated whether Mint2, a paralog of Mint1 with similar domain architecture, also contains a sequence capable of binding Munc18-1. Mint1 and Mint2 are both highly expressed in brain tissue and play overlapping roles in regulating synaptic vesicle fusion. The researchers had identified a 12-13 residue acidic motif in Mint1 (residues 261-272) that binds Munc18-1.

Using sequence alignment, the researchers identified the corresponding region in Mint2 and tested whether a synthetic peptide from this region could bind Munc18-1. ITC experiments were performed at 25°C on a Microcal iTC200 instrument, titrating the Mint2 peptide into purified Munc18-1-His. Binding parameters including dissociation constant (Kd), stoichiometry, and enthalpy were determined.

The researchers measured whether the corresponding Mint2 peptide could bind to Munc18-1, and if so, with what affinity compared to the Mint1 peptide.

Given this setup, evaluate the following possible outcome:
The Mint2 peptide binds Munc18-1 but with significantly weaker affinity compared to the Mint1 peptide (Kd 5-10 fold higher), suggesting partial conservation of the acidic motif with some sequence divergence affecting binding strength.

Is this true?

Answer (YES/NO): NO